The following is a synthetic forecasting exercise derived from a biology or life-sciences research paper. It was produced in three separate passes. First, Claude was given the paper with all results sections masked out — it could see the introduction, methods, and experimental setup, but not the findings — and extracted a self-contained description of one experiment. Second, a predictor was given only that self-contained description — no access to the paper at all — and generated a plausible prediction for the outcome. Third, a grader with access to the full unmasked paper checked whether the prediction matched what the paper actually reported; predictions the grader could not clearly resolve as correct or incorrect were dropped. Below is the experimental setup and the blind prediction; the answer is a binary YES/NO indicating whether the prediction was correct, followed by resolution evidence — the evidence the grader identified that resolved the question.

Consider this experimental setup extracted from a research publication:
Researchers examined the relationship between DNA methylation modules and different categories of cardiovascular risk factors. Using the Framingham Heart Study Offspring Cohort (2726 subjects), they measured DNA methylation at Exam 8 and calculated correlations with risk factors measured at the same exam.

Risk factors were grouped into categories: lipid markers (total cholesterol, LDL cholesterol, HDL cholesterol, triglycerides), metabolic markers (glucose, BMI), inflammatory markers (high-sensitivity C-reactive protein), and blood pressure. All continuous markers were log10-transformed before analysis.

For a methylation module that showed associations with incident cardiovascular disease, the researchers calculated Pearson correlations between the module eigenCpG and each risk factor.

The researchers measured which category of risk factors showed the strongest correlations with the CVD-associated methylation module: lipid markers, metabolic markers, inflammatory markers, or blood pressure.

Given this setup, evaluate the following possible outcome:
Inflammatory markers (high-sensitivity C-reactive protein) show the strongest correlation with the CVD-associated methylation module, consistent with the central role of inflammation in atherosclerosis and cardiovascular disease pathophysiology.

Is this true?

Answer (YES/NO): NO